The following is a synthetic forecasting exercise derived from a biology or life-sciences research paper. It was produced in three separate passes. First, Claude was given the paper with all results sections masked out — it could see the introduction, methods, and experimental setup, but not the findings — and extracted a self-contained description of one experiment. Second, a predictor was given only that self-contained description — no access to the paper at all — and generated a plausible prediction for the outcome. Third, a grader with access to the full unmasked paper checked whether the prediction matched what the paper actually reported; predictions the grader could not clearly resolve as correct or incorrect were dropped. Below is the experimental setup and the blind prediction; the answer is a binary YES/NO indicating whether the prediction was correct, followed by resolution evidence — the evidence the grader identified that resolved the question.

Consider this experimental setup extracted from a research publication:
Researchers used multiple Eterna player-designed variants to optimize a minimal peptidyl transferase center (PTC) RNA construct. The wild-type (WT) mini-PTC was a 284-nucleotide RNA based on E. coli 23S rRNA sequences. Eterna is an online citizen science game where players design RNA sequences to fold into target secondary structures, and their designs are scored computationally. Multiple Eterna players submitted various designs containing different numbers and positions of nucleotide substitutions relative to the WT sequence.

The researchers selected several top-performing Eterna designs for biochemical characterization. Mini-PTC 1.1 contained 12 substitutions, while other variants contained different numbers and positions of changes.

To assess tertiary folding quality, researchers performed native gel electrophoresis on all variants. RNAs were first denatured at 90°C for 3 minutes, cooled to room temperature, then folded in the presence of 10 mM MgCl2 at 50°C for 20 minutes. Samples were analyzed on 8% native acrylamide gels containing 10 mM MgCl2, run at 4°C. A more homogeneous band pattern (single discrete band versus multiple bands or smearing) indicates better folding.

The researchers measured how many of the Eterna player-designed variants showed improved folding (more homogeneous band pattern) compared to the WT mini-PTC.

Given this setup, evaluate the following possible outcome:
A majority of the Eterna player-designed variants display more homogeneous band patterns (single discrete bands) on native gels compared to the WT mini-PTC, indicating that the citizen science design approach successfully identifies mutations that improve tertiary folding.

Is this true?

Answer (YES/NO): NO